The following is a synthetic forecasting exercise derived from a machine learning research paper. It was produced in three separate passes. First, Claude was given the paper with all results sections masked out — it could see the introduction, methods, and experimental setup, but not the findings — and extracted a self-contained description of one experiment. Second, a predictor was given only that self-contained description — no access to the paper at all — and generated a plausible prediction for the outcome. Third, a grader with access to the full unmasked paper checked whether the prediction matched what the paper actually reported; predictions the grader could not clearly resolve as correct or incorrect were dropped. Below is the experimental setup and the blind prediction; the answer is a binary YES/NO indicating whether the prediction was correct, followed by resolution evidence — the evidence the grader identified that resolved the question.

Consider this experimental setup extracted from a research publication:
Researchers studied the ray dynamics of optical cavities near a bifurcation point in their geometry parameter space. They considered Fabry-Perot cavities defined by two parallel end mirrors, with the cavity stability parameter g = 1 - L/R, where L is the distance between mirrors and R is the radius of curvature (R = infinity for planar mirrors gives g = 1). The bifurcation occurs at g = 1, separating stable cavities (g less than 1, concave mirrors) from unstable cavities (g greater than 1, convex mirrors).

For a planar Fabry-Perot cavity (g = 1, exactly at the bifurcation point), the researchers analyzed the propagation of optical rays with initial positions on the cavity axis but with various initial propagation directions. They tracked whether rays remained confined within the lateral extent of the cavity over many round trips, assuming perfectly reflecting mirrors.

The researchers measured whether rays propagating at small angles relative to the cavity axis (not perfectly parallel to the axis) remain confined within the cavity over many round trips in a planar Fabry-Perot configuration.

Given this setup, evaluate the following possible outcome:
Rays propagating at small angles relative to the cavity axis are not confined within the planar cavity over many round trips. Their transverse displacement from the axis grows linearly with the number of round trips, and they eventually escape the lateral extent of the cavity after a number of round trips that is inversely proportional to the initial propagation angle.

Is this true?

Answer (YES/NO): YES